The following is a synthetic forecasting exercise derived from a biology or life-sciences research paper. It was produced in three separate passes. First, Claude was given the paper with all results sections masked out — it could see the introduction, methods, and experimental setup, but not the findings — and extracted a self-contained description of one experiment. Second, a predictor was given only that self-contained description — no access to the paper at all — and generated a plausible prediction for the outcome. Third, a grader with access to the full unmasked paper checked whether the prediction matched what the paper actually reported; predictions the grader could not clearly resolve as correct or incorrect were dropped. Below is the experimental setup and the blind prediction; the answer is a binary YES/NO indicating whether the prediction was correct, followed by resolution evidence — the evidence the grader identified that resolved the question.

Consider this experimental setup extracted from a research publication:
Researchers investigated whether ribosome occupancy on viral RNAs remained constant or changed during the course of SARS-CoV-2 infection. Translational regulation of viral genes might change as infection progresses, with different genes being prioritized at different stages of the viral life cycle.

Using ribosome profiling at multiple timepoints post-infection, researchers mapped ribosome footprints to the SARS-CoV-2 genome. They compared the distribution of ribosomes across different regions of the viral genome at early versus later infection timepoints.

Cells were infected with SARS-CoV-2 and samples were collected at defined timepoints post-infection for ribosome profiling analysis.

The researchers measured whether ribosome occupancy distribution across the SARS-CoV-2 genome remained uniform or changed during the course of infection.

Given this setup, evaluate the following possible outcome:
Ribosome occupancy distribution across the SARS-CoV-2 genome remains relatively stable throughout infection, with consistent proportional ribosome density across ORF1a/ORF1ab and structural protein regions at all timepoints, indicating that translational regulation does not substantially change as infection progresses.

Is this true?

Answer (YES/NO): NO